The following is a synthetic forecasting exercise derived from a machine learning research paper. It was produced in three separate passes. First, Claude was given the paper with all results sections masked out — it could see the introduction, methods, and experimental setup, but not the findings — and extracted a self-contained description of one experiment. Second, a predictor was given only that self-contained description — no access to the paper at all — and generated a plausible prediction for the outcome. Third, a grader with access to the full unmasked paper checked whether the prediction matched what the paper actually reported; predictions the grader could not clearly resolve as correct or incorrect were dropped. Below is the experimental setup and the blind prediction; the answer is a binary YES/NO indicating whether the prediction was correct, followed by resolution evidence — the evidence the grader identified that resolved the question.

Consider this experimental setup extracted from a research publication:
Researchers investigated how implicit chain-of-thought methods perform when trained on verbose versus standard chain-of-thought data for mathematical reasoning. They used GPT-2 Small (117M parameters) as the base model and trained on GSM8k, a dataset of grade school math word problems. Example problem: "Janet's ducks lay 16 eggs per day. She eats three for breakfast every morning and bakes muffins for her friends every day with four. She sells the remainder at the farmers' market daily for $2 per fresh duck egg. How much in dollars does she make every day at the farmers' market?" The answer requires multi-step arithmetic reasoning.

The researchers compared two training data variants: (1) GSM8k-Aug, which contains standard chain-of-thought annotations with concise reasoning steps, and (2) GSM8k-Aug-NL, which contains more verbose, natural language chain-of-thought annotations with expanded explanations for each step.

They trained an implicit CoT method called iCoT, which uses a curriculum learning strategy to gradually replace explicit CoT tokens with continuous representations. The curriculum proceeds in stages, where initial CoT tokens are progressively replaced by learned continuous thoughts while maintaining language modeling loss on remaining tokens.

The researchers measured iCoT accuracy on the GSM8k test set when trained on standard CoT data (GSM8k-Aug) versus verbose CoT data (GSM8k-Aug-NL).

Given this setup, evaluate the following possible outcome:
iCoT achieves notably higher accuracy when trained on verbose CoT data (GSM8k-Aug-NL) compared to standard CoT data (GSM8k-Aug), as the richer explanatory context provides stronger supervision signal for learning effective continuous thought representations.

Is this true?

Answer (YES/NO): NO